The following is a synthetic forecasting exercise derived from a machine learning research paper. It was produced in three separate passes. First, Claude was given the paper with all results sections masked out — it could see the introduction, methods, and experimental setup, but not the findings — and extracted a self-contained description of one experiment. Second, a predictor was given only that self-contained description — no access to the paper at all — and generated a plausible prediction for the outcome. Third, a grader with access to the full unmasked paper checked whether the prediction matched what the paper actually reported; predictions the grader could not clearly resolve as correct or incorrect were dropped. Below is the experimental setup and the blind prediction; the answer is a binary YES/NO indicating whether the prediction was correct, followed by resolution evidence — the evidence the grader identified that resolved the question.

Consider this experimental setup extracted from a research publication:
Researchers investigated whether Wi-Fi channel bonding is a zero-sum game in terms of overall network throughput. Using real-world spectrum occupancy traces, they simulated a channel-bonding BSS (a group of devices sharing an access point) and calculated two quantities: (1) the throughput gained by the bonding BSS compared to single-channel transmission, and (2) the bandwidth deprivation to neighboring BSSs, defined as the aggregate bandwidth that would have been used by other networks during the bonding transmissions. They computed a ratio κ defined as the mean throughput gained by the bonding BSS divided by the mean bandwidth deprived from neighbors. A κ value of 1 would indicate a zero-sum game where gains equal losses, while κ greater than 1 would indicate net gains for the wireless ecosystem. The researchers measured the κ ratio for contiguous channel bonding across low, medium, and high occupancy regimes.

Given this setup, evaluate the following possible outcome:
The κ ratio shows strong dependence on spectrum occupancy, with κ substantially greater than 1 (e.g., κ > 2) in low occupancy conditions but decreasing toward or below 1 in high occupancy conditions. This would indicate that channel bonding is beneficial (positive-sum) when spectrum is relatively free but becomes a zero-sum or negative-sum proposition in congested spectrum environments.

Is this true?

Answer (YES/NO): NO